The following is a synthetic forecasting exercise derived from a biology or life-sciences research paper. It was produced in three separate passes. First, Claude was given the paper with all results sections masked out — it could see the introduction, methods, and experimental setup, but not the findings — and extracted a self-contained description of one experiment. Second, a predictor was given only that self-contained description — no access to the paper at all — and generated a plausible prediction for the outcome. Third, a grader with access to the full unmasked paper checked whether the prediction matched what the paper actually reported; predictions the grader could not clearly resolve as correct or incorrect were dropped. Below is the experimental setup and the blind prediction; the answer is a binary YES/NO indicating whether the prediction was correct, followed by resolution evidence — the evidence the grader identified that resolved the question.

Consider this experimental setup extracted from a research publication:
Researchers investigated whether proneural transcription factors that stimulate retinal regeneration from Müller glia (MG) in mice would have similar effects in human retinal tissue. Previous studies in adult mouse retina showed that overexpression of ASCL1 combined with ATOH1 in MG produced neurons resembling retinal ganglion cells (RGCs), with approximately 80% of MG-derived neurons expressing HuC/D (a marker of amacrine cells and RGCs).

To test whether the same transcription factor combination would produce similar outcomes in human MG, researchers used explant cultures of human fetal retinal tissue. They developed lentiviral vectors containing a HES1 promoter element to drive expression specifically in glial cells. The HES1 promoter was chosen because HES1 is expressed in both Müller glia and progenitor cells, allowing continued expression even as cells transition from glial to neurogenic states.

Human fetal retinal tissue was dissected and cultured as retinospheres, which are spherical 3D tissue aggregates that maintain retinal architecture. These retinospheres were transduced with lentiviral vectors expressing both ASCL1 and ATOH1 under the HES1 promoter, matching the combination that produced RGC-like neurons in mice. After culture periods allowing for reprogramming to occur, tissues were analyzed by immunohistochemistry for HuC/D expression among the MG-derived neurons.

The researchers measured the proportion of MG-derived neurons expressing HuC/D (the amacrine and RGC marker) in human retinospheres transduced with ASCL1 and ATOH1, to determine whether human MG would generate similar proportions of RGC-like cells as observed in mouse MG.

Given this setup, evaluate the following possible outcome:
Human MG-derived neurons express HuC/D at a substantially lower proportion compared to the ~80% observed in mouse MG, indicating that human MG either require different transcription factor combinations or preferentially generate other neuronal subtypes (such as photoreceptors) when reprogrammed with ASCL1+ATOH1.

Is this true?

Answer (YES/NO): YES